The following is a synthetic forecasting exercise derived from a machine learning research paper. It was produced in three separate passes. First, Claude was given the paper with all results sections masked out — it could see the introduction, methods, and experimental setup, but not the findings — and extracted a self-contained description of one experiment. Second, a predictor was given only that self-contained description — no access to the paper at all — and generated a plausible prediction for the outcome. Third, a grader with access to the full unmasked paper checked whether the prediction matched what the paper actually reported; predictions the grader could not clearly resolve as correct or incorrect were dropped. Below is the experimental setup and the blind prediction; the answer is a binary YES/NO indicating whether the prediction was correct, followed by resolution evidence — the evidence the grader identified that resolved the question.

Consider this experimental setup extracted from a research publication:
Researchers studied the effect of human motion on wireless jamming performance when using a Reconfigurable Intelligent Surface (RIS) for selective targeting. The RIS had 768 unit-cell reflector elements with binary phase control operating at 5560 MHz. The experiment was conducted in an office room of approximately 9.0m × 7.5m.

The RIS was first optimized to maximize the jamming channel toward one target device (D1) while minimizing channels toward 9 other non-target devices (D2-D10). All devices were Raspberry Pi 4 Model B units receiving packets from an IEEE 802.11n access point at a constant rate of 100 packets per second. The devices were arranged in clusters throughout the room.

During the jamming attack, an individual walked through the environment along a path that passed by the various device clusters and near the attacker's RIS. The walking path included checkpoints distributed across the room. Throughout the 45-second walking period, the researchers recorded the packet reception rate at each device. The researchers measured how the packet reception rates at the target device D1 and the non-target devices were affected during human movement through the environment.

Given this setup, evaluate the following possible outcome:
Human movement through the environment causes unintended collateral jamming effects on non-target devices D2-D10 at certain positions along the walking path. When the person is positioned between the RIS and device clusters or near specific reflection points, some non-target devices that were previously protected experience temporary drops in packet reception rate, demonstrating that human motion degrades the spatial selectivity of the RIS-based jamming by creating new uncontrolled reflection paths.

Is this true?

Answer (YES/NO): YES